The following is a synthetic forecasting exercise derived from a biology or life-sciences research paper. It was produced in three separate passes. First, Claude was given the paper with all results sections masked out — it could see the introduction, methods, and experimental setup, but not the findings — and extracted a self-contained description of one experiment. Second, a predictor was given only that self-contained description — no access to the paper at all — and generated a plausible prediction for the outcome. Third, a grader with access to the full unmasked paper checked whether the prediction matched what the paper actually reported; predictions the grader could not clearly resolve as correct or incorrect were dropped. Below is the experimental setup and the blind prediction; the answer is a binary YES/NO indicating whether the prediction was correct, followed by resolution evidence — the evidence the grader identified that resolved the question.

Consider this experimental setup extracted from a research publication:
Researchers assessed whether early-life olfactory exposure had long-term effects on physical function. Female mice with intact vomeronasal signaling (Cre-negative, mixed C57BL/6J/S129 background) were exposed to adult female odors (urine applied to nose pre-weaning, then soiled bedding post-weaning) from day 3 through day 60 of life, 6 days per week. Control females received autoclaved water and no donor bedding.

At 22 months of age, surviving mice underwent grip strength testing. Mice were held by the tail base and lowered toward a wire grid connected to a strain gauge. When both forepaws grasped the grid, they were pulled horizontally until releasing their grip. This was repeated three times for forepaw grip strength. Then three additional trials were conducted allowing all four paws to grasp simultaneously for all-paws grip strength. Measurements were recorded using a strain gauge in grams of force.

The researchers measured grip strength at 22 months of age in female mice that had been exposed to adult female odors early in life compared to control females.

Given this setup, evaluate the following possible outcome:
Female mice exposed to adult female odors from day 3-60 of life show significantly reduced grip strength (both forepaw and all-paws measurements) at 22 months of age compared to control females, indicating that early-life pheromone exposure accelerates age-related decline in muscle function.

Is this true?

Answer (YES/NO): NO